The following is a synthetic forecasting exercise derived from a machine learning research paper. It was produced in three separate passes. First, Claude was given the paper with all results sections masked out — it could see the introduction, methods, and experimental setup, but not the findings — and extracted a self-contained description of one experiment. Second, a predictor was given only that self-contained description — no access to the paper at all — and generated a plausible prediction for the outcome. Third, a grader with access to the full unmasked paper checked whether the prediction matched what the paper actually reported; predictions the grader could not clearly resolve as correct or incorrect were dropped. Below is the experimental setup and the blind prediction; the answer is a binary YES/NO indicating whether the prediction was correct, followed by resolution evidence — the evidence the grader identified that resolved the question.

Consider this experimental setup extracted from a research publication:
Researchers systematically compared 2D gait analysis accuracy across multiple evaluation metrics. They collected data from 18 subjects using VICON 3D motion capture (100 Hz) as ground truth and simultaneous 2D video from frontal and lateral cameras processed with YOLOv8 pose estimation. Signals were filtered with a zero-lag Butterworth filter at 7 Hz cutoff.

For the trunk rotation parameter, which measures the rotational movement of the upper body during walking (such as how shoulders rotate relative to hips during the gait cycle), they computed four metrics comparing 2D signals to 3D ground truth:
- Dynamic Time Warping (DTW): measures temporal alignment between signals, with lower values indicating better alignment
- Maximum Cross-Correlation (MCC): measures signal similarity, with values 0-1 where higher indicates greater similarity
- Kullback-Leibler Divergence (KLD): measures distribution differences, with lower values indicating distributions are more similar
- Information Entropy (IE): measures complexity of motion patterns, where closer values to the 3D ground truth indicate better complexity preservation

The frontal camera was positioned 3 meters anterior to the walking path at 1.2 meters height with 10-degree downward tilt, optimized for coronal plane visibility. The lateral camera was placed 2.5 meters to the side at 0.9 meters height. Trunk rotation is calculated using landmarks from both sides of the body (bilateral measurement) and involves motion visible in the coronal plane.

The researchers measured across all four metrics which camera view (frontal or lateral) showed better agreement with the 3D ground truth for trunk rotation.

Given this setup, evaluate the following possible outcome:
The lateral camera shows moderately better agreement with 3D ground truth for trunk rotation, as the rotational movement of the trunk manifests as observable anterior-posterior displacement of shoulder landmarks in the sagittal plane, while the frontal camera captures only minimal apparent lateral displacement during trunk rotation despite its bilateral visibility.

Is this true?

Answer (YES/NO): NO